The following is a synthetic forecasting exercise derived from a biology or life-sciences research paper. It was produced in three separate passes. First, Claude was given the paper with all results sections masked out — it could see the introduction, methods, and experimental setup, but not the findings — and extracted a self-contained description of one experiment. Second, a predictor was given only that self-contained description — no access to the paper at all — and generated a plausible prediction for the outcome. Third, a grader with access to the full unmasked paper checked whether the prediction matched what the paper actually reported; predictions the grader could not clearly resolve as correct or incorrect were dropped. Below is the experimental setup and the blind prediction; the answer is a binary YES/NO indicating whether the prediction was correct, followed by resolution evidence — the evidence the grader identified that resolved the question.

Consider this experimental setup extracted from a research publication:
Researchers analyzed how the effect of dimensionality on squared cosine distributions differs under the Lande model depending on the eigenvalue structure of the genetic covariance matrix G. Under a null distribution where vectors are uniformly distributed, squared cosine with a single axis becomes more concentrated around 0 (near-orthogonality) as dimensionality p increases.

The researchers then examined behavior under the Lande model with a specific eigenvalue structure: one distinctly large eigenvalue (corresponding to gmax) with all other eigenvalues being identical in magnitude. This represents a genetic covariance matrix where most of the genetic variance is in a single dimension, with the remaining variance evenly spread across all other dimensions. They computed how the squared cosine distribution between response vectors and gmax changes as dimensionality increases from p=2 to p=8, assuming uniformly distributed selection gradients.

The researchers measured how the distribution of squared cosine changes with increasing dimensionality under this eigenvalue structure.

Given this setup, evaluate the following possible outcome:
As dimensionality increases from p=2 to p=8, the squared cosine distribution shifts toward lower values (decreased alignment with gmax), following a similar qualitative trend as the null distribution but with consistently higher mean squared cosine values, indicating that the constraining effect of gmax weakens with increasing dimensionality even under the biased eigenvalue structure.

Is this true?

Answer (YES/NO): NO